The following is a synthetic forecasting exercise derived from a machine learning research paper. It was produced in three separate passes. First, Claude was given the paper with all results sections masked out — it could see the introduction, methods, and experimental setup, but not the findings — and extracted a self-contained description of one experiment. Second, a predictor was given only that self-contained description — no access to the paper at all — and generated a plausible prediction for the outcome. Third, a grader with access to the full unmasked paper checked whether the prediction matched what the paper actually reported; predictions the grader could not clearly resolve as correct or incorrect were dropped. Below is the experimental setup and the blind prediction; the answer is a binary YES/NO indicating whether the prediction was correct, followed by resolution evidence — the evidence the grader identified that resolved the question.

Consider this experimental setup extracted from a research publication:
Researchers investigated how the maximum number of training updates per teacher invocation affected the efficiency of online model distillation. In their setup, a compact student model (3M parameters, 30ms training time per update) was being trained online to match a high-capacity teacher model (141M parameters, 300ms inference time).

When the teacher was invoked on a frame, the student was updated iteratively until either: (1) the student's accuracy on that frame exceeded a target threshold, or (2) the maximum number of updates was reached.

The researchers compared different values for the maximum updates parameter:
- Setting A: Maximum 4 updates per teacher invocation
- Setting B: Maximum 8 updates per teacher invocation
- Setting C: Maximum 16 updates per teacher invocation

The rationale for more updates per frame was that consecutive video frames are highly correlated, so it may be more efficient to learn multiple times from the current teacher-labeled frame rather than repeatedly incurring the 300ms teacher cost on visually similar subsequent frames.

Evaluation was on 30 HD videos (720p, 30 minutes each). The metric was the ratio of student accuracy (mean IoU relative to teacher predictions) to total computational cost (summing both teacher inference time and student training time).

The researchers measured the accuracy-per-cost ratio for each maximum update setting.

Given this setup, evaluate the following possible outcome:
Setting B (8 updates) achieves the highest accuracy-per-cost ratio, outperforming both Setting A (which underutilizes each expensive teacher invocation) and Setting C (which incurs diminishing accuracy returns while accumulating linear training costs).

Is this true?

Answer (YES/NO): NO